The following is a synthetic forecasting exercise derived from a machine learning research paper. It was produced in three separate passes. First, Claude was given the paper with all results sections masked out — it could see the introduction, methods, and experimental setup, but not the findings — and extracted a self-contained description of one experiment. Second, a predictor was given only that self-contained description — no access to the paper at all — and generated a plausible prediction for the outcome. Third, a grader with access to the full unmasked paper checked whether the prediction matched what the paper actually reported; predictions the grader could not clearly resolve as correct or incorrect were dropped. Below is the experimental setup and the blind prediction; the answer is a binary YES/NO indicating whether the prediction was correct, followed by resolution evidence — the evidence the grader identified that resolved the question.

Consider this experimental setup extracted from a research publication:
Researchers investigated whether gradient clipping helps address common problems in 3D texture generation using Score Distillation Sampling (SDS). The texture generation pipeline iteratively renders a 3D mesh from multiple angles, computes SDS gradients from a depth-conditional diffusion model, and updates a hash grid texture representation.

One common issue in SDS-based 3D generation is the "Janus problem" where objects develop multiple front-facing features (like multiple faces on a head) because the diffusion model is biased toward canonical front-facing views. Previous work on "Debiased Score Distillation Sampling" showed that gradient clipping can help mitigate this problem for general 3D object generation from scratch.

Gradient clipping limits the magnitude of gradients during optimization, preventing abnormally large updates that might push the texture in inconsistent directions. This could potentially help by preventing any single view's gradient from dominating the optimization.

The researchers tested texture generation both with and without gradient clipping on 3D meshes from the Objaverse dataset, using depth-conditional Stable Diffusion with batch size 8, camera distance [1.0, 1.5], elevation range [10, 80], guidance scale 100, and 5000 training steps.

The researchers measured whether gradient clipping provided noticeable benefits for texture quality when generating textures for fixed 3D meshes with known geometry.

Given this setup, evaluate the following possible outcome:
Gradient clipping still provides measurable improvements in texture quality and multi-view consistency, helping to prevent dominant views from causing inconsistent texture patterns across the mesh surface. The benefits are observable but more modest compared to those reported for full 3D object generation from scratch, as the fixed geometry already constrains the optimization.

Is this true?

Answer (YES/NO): NO